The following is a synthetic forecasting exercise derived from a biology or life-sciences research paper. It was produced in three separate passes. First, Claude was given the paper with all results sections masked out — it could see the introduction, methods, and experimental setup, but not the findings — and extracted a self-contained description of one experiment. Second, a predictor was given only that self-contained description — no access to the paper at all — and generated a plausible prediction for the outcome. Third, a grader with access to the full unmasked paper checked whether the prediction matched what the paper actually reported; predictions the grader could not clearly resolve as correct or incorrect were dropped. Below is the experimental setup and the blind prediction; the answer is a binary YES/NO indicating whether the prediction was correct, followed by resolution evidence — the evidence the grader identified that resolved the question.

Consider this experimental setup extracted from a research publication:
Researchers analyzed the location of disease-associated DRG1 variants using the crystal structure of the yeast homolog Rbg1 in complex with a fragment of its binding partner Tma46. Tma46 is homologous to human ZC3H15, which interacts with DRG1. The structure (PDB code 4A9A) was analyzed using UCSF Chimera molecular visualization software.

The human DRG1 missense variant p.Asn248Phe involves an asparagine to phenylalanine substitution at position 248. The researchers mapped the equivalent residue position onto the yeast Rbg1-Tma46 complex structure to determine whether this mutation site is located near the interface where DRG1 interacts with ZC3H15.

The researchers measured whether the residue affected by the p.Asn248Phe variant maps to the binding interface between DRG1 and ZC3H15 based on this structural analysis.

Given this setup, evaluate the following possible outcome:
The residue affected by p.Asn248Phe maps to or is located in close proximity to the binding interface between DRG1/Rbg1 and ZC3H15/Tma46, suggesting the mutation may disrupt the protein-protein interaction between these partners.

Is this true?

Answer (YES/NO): YES